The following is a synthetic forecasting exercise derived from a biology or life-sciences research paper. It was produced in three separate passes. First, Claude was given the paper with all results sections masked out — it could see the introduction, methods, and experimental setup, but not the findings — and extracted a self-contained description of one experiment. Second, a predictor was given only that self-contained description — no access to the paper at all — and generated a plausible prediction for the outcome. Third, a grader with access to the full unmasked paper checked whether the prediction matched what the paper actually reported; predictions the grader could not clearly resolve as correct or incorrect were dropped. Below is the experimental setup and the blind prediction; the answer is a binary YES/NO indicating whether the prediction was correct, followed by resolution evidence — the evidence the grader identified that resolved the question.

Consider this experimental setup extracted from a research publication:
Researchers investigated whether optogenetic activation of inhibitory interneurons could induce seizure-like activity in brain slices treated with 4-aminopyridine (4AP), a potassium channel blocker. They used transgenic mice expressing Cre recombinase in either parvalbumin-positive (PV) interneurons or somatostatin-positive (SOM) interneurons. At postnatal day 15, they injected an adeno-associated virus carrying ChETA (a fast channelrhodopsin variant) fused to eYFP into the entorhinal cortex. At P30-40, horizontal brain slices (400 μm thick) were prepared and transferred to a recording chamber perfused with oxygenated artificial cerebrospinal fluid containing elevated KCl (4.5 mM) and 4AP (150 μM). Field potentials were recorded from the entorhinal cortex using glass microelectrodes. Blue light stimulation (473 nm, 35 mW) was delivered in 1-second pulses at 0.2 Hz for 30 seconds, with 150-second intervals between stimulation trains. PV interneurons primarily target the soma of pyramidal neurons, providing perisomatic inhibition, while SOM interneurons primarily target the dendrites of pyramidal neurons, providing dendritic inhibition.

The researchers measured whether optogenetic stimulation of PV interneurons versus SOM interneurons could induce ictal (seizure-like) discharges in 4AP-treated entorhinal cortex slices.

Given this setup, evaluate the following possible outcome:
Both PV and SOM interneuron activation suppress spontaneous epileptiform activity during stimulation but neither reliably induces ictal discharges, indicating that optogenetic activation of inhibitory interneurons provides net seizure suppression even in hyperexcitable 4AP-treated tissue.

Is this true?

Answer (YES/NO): NO